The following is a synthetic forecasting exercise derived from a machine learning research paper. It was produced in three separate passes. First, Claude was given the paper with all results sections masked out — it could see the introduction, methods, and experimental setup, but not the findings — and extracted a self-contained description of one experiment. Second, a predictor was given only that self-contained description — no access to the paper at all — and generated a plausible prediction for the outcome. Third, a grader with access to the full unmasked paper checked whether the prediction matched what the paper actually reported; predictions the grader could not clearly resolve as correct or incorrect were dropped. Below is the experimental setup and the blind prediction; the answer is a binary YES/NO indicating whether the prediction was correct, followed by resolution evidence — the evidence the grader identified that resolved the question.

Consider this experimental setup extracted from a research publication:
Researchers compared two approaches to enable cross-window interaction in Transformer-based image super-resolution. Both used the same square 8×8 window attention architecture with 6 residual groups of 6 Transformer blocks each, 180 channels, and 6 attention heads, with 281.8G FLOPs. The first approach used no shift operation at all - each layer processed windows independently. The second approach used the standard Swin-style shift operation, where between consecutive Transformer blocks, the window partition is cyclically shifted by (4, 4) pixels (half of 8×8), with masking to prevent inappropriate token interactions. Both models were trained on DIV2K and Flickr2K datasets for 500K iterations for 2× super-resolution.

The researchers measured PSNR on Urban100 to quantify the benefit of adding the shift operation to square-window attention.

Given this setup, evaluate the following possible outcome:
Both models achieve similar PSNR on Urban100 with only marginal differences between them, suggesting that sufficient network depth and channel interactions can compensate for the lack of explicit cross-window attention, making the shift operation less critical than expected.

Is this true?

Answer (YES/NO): NO